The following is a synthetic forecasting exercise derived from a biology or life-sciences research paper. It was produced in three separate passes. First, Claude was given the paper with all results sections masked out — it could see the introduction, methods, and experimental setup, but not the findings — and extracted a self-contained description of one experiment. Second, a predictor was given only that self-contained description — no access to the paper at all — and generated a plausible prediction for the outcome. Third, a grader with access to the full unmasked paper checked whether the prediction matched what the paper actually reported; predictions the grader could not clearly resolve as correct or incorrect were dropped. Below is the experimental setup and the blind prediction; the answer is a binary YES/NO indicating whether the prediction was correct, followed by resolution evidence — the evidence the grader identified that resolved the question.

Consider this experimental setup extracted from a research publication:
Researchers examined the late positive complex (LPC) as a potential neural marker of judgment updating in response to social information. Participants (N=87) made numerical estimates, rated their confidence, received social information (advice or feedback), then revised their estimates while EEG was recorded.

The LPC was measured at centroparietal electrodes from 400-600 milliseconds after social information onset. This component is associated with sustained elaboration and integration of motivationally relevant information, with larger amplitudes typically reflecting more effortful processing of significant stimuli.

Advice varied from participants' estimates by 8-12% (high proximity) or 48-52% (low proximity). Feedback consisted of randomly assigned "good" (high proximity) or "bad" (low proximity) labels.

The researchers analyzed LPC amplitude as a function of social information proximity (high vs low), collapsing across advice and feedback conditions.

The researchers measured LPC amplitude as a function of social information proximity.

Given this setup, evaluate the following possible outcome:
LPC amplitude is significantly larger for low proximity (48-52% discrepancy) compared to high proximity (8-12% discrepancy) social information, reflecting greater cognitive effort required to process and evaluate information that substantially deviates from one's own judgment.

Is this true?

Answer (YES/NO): NO